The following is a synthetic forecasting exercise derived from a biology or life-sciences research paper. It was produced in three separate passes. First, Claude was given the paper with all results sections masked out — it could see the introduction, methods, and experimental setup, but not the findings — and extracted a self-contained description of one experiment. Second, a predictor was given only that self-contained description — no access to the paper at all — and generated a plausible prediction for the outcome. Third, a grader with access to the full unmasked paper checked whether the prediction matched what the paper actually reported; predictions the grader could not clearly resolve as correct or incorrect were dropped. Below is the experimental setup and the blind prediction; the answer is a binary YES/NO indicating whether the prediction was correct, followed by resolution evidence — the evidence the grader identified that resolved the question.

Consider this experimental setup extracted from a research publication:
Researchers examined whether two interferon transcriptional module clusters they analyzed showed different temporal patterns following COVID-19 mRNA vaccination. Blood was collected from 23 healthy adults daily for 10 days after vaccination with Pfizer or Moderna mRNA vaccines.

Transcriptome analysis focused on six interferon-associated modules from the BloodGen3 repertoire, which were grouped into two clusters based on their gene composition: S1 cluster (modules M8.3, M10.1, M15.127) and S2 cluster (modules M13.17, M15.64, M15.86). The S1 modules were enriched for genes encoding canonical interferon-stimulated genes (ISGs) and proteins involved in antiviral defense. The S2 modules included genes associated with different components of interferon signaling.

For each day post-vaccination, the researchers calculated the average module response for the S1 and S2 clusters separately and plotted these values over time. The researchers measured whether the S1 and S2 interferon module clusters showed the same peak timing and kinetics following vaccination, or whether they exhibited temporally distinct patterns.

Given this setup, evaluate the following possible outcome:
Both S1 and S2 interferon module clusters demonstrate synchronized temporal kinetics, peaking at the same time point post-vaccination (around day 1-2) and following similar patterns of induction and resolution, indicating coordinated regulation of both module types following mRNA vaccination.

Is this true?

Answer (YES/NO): NO